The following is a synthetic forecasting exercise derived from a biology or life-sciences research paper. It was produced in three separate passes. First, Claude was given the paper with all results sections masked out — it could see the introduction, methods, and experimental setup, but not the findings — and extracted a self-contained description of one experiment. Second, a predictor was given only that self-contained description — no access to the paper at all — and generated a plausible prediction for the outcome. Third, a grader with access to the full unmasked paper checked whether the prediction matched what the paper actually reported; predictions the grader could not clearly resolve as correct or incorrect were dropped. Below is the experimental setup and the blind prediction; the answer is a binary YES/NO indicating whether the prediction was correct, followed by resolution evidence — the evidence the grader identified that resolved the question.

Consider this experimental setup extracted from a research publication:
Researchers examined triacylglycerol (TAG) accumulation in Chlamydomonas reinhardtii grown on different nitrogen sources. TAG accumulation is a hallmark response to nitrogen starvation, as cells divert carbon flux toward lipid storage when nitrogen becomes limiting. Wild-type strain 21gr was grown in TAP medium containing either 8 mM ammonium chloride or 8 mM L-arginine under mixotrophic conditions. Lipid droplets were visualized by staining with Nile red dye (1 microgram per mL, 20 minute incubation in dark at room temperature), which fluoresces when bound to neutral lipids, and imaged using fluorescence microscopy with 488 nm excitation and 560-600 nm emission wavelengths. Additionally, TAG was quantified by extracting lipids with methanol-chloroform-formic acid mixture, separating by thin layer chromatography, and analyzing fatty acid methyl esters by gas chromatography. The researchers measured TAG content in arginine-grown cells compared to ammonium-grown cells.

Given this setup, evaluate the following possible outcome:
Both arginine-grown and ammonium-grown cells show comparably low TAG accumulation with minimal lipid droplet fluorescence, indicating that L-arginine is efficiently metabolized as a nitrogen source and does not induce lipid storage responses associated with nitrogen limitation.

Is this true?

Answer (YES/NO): NO